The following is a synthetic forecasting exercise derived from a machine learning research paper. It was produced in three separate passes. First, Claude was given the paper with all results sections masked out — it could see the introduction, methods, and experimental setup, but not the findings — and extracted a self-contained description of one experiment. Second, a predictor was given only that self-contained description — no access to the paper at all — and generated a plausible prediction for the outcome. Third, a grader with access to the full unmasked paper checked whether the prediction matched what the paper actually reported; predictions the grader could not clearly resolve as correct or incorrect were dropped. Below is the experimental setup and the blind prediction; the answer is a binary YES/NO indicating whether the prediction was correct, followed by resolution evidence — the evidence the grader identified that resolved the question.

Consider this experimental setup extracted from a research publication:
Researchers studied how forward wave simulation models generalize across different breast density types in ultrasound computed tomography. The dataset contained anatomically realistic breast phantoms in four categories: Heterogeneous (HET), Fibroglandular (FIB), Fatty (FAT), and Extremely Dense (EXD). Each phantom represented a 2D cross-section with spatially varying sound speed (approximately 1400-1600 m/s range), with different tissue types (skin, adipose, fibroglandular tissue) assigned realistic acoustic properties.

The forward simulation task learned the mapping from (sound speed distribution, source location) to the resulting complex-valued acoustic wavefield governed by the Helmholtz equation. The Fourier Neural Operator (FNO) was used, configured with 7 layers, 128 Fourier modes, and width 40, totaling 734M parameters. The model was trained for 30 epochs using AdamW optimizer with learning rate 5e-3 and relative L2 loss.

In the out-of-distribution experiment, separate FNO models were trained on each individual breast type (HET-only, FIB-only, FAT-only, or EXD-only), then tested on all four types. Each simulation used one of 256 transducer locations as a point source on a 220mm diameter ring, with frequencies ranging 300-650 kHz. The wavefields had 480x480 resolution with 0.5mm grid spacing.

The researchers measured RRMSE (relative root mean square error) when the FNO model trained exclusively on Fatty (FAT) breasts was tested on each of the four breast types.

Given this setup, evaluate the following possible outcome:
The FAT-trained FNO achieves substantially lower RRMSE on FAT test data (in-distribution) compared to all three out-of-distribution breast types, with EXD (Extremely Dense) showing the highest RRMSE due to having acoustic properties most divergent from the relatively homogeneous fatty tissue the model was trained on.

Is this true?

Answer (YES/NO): NO